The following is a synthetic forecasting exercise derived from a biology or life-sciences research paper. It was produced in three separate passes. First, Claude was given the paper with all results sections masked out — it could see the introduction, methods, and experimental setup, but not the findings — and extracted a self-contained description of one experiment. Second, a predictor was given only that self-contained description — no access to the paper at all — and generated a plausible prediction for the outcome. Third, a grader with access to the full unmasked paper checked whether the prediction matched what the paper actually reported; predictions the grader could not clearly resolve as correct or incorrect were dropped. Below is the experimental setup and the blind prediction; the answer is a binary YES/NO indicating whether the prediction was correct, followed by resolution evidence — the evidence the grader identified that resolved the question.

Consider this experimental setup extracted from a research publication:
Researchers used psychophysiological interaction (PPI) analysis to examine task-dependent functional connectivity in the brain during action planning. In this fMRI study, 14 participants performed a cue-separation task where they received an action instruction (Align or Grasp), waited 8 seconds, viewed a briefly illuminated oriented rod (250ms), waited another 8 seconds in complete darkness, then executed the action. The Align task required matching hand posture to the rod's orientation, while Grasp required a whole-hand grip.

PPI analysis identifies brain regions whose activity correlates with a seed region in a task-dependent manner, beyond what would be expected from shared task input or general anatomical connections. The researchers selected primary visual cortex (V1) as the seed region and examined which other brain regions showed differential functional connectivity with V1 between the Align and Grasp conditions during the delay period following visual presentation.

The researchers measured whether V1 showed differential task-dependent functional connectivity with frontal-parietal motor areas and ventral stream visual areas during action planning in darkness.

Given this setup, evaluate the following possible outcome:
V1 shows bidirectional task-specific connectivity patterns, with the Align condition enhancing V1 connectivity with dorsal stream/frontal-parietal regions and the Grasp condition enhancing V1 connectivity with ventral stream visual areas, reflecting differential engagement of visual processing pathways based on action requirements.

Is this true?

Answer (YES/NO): NO